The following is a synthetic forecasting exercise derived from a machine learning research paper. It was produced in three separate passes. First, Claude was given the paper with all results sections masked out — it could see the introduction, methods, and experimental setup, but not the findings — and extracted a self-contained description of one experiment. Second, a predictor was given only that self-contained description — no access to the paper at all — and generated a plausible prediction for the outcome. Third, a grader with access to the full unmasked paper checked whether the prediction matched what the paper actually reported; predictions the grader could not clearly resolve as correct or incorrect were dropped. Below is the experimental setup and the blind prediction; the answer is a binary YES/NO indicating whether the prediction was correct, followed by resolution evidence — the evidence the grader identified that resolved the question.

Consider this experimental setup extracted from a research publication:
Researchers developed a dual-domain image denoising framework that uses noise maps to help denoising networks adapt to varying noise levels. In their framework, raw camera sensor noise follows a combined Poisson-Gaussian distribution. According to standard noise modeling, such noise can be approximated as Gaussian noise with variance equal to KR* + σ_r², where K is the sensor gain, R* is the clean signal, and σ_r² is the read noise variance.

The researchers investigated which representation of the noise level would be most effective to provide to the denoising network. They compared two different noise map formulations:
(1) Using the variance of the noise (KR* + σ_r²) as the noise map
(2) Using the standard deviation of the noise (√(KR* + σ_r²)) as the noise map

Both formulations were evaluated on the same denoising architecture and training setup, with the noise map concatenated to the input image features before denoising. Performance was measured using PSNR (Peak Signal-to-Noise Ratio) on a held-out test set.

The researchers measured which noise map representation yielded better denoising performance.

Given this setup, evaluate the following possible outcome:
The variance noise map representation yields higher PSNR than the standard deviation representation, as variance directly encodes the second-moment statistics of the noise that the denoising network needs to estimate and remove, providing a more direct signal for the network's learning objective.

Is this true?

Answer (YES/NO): NO